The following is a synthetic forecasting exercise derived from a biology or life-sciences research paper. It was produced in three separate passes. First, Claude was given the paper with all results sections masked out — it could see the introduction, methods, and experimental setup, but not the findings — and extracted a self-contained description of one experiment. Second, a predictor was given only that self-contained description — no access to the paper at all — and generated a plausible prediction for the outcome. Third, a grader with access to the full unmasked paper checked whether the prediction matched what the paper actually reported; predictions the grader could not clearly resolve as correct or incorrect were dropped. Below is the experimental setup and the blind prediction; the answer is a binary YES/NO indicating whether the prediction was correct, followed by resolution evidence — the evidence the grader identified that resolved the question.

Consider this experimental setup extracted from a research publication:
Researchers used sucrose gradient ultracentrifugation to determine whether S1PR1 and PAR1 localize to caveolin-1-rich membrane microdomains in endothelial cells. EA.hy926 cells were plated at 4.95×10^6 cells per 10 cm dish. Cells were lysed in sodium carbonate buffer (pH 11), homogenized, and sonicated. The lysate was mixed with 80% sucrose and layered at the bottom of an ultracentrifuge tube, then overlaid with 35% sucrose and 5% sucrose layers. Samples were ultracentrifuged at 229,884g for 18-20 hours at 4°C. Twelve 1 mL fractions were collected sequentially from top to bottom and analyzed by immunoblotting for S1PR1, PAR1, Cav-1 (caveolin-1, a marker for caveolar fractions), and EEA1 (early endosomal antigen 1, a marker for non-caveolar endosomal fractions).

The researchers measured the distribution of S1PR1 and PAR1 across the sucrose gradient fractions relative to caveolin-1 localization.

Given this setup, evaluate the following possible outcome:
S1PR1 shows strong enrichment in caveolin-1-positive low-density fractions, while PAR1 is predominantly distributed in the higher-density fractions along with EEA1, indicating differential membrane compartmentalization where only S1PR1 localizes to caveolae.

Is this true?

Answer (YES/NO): NO